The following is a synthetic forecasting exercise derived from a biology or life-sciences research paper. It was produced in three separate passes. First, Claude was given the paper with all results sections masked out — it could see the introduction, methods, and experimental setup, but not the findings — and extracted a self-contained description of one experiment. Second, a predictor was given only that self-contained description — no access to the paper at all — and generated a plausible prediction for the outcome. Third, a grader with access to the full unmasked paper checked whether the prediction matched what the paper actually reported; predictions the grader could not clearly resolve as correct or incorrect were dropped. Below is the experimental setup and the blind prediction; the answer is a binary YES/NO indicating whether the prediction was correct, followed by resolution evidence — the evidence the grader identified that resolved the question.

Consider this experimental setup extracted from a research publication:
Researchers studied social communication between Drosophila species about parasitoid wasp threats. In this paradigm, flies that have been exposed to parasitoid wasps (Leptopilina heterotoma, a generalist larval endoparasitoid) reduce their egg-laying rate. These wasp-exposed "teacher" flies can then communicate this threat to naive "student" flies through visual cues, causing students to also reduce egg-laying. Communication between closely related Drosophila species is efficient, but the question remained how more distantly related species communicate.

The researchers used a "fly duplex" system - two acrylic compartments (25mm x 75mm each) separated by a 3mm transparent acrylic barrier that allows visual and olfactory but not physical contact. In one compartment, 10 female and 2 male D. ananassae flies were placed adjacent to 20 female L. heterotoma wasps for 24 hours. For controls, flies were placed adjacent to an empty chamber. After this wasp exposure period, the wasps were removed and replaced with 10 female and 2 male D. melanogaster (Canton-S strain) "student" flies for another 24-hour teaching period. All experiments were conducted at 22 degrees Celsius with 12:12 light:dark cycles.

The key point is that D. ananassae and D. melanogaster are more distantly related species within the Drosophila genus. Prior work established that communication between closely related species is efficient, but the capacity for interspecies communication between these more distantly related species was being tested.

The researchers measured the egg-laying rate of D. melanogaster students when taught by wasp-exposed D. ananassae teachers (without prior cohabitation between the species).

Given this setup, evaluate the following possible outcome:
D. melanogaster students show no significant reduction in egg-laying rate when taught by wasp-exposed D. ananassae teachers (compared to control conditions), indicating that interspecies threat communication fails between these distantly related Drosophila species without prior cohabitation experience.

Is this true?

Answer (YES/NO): NO